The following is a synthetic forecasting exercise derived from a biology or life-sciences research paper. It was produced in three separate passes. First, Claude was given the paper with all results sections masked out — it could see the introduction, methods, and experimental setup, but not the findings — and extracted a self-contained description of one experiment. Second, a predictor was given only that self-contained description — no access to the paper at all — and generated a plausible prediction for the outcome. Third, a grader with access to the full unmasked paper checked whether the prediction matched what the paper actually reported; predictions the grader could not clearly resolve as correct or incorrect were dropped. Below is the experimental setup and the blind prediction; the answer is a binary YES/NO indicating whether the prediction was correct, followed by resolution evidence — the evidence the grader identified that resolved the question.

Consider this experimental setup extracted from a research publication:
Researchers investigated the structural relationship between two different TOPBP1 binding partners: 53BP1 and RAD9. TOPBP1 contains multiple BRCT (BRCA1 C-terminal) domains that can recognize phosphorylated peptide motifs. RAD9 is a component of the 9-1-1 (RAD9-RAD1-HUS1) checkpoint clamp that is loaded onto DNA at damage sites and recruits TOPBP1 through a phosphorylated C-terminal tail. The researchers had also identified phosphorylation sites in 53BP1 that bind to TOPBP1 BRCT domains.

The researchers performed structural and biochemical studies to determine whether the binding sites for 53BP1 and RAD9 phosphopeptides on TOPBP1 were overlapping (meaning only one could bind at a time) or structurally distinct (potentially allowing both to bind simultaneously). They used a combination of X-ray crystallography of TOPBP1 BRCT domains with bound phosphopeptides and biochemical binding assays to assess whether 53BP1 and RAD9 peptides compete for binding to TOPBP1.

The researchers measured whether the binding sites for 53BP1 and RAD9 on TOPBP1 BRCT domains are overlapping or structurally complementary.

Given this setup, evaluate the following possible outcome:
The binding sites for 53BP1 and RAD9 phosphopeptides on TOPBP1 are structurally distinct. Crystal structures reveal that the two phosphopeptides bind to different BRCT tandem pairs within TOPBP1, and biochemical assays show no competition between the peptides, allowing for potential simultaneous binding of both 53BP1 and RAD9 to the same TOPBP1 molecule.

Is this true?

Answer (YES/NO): YES